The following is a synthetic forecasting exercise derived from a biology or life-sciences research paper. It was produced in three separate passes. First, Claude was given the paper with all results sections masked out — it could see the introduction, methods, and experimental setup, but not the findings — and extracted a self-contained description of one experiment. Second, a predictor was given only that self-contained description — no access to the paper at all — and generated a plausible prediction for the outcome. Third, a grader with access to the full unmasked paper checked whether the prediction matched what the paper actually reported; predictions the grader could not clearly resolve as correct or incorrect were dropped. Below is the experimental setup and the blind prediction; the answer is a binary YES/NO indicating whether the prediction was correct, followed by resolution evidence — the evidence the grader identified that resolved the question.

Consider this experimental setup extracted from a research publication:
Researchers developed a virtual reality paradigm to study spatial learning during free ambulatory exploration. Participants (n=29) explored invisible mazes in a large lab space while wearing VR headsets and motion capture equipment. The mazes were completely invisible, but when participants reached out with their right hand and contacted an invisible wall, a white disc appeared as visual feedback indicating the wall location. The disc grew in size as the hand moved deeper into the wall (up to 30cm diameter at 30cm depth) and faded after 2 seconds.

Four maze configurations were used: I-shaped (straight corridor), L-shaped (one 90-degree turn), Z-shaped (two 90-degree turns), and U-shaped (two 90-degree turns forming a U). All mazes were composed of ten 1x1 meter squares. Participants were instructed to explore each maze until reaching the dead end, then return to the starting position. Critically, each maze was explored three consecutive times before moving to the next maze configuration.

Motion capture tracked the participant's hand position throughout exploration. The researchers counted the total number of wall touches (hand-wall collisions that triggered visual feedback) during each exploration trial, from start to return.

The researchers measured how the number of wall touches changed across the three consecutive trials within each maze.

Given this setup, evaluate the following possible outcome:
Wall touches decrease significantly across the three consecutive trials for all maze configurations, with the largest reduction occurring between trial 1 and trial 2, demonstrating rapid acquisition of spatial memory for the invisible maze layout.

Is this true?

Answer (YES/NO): NO